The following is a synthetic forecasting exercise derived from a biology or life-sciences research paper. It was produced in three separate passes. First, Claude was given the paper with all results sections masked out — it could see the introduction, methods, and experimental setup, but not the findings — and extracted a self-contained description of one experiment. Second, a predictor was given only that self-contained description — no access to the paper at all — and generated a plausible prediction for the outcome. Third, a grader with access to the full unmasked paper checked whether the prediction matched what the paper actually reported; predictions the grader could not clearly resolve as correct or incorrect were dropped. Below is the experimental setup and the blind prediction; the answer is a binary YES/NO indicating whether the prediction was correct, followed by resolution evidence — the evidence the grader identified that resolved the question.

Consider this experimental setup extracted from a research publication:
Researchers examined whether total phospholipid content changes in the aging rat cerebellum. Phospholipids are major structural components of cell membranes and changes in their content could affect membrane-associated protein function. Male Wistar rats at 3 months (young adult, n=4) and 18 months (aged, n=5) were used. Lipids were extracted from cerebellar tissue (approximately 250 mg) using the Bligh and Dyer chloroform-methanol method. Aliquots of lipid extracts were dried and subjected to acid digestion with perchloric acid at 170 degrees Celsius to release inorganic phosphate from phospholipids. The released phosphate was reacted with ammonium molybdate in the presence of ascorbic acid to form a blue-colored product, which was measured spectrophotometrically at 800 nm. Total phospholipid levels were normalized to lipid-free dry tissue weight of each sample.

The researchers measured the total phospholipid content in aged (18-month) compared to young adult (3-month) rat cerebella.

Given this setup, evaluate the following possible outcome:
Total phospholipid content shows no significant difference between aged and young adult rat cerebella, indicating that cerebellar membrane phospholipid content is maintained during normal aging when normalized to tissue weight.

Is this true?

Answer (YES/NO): YES